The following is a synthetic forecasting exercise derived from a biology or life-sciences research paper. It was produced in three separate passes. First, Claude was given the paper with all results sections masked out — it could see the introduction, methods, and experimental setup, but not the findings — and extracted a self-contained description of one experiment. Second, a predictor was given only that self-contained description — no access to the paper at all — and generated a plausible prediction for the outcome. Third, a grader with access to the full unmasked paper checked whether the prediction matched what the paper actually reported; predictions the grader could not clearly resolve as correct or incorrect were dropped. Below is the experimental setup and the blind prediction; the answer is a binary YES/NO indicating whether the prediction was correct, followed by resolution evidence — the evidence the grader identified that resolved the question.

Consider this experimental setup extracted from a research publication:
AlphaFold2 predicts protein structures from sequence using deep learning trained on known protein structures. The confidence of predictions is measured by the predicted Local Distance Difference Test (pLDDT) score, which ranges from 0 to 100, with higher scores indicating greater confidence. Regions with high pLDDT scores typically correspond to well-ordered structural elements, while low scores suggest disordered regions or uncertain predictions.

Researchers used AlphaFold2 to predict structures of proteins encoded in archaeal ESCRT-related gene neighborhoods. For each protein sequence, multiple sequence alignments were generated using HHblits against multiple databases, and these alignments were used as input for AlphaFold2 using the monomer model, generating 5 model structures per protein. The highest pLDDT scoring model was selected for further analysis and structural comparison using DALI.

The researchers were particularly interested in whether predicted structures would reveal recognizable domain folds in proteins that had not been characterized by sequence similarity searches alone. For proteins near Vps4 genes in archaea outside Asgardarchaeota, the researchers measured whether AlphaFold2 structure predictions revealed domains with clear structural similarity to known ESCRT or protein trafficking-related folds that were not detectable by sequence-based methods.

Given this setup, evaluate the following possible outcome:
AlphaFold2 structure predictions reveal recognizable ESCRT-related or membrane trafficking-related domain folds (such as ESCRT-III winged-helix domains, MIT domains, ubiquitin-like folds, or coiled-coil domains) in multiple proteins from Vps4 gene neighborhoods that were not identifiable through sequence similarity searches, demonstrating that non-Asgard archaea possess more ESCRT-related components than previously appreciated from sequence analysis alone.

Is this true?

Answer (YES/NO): YES